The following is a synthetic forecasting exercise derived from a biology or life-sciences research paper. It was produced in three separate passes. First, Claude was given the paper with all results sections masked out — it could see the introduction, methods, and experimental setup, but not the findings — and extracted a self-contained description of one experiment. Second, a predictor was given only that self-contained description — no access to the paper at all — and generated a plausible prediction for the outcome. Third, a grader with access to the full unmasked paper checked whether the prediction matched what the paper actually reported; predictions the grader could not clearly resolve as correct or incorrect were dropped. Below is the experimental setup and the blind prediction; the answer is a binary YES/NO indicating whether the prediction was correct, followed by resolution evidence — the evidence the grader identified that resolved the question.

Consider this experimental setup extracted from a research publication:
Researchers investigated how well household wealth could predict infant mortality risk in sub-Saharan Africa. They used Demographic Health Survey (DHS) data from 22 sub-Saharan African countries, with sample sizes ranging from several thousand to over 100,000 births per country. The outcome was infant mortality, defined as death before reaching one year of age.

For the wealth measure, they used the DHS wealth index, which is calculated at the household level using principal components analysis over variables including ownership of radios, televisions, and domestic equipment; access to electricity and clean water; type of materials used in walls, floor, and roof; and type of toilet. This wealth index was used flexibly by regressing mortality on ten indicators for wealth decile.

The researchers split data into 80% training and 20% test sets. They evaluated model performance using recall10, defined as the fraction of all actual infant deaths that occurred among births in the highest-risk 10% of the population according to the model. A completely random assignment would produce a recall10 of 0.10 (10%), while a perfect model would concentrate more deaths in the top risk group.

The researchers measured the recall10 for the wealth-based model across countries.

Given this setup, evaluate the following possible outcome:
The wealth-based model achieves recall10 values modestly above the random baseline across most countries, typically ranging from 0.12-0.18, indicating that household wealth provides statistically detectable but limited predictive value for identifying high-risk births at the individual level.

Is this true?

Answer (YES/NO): NO